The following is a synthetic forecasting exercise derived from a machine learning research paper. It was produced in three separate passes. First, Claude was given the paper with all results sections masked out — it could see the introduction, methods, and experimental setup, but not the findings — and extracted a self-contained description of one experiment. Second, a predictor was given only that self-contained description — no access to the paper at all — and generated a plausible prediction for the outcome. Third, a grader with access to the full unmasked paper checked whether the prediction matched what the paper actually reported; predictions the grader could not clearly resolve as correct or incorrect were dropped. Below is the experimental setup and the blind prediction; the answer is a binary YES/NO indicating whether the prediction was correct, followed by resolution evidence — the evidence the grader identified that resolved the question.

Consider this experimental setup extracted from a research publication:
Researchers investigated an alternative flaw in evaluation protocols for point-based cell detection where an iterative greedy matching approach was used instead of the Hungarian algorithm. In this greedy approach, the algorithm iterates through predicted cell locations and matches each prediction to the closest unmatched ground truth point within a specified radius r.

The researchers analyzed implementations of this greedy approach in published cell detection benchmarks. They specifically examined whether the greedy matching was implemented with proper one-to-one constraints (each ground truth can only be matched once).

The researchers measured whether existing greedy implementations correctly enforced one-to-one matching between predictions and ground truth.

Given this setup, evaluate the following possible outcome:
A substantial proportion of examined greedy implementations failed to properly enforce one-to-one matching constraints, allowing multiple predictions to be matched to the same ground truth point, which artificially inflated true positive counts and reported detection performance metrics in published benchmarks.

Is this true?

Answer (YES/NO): YES